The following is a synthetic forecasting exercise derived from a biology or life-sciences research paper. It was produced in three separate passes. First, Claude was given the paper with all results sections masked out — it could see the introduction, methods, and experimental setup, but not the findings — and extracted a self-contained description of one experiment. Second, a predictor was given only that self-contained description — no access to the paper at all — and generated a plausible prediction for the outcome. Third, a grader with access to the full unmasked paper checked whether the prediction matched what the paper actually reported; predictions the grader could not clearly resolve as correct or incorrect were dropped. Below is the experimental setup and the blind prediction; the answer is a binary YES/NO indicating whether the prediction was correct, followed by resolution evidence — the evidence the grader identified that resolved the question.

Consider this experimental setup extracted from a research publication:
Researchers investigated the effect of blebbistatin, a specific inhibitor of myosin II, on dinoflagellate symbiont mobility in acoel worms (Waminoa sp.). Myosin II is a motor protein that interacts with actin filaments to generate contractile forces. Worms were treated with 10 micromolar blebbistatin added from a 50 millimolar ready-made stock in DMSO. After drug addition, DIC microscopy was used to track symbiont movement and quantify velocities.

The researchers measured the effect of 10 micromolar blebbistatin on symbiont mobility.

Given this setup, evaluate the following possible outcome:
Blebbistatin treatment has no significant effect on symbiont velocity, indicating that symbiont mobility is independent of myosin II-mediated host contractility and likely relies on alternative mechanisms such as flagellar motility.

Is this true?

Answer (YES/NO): NO